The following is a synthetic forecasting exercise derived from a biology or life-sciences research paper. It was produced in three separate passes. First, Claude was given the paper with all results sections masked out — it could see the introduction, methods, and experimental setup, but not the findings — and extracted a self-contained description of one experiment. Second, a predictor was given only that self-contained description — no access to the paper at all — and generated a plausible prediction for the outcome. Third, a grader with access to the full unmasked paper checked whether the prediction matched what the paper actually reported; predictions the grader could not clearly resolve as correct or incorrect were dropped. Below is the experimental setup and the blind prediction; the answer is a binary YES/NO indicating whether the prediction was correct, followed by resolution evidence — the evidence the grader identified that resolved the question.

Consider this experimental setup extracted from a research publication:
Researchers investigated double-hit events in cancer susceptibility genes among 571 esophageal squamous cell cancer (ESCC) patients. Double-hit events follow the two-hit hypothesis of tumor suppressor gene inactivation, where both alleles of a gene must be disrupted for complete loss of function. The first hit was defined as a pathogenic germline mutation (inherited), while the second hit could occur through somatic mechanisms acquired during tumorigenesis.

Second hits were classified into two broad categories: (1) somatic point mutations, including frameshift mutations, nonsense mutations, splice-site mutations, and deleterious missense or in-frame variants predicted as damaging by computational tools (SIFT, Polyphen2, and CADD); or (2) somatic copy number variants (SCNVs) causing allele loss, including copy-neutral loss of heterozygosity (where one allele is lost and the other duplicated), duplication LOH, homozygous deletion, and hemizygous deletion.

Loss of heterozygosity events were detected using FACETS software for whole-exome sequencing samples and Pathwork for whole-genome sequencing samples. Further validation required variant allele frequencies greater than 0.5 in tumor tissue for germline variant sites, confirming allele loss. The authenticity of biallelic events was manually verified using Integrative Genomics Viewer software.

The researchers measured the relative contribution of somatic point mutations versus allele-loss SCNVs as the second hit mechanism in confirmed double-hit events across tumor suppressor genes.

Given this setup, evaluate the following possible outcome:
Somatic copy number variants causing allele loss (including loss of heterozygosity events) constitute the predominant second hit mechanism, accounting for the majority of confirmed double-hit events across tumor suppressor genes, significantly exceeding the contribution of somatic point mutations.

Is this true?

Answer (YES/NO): YES